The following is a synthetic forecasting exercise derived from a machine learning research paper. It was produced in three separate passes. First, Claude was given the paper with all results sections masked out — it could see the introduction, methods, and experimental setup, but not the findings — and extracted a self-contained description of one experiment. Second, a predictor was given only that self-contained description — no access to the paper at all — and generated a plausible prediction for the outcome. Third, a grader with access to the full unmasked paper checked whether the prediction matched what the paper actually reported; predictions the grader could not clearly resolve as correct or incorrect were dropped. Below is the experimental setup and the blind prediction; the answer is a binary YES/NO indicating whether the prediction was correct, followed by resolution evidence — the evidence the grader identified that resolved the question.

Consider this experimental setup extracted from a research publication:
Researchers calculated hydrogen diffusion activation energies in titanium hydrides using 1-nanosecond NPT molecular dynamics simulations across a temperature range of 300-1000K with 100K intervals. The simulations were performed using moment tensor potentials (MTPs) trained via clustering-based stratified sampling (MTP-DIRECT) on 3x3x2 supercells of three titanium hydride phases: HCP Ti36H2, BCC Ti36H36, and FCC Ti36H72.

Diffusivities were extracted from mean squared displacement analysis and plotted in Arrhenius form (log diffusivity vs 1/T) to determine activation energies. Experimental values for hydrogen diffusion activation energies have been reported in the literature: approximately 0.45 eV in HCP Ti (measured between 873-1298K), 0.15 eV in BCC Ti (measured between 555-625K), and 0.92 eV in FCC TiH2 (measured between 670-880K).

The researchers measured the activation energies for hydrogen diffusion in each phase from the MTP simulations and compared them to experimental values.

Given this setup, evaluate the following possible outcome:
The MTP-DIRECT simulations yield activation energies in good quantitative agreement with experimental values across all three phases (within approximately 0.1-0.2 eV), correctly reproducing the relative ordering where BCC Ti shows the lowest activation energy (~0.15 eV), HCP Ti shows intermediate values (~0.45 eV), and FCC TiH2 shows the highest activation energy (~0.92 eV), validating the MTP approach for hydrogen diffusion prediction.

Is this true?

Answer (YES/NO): YES